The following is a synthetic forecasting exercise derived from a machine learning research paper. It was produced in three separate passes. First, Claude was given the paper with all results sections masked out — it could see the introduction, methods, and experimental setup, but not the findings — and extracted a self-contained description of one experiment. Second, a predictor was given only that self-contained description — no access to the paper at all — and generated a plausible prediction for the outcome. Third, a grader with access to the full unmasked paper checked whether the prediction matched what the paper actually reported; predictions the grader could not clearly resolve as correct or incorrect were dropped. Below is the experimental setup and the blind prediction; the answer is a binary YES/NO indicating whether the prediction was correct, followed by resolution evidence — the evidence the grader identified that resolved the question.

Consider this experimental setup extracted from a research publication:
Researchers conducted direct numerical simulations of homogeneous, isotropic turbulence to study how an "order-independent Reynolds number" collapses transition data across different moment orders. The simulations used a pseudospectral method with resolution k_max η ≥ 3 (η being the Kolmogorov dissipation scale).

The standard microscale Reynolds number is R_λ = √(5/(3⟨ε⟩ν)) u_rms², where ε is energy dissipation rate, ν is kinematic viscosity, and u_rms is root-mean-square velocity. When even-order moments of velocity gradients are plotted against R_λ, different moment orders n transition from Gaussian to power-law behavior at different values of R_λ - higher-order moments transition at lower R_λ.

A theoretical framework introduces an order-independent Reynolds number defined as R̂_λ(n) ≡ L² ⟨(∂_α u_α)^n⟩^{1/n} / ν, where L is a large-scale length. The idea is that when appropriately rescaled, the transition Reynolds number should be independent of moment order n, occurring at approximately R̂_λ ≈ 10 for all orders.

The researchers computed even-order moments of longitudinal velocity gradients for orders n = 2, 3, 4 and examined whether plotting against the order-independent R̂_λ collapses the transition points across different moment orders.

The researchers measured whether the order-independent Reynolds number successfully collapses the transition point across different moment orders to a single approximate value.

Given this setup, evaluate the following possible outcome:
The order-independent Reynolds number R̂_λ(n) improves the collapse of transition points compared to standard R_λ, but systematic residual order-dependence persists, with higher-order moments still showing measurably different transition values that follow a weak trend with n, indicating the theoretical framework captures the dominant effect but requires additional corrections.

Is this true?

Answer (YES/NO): NO